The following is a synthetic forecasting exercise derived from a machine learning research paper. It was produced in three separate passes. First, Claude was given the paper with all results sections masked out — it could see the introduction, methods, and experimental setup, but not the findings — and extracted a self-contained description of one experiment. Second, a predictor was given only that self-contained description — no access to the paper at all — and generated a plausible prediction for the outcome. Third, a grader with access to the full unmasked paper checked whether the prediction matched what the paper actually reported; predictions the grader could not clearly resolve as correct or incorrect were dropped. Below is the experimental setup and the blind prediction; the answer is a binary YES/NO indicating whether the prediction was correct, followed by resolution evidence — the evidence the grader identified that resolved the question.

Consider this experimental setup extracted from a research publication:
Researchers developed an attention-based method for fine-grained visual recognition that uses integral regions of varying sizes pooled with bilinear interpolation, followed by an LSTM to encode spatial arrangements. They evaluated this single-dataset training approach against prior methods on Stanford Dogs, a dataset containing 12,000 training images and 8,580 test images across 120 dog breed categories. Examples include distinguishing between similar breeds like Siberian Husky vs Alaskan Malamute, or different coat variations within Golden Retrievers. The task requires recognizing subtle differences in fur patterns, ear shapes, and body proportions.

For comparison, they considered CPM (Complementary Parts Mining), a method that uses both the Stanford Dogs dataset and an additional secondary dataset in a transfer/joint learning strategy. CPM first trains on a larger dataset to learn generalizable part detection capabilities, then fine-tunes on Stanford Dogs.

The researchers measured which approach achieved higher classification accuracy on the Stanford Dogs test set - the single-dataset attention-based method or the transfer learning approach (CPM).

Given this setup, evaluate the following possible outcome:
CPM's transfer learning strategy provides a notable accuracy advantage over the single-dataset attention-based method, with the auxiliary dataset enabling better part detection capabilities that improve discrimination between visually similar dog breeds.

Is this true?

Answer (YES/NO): YES